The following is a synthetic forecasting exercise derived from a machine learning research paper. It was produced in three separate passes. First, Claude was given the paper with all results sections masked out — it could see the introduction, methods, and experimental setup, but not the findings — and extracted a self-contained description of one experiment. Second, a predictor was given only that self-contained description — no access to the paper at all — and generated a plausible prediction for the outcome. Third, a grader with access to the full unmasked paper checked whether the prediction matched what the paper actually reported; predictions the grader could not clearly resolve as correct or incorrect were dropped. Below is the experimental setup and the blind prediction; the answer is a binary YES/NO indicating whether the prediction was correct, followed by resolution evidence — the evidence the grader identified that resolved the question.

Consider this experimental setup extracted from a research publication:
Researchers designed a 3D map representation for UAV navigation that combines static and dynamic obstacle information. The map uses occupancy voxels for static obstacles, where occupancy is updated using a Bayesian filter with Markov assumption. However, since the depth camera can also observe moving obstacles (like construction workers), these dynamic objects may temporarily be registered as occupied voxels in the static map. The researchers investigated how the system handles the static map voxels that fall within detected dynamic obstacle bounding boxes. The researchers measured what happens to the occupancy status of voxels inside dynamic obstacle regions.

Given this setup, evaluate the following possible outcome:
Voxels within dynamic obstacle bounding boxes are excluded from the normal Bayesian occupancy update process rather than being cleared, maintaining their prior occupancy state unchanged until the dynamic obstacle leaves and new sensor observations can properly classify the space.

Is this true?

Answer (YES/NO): NO